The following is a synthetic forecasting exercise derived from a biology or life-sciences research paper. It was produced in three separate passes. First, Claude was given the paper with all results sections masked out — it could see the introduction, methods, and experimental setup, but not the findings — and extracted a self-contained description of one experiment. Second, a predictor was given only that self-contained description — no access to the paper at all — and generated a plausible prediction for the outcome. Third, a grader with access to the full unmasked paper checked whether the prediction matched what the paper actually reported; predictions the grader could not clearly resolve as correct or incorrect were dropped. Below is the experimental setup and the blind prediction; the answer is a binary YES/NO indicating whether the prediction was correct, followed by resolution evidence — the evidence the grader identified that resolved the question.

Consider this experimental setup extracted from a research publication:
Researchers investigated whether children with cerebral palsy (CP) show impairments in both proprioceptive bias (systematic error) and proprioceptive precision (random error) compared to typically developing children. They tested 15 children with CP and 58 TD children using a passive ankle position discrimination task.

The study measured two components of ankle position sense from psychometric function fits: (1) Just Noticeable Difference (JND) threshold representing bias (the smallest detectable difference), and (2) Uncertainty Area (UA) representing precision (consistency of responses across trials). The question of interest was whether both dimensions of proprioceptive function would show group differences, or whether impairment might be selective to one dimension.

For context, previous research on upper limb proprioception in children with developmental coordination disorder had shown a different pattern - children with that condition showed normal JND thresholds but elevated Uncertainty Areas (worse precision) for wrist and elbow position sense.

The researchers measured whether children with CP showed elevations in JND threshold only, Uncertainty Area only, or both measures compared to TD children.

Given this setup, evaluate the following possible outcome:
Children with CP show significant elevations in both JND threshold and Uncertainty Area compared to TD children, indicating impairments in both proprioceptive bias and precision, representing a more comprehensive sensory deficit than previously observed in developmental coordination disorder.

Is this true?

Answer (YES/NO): NO